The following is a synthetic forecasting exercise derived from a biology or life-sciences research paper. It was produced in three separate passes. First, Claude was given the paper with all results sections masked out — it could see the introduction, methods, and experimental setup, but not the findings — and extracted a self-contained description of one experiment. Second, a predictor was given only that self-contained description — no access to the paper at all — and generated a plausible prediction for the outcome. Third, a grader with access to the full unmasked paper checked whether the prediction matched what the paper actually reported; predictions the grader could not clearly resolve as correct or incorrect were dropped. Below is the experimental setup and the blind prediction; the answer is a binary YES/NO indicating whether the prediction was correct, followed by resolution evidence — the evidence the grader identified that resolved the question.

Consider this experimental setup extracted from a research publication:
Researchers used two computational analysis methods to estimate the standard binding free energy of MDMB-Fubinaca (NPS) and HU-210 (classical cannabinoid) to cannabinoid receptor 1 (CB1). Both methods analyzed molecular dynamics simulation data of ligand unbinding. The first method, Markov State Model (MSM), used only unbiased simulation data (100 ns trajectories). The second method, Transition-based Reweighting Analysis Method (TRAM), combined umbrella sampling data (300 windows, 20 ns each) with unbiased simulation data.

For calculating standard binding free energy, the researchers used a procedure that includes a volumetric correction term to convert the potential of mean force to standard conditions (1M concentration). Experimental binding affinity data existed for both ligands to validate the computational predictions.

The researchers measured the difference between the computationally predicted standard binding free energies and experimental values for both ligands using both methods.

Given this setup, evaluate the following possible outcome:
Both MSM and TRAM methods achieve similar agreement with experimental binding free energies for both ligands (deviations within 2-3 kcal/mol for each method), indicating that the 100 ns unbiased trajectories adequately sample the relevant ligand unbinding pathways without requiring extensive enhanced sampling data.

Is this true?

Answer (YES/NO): YES